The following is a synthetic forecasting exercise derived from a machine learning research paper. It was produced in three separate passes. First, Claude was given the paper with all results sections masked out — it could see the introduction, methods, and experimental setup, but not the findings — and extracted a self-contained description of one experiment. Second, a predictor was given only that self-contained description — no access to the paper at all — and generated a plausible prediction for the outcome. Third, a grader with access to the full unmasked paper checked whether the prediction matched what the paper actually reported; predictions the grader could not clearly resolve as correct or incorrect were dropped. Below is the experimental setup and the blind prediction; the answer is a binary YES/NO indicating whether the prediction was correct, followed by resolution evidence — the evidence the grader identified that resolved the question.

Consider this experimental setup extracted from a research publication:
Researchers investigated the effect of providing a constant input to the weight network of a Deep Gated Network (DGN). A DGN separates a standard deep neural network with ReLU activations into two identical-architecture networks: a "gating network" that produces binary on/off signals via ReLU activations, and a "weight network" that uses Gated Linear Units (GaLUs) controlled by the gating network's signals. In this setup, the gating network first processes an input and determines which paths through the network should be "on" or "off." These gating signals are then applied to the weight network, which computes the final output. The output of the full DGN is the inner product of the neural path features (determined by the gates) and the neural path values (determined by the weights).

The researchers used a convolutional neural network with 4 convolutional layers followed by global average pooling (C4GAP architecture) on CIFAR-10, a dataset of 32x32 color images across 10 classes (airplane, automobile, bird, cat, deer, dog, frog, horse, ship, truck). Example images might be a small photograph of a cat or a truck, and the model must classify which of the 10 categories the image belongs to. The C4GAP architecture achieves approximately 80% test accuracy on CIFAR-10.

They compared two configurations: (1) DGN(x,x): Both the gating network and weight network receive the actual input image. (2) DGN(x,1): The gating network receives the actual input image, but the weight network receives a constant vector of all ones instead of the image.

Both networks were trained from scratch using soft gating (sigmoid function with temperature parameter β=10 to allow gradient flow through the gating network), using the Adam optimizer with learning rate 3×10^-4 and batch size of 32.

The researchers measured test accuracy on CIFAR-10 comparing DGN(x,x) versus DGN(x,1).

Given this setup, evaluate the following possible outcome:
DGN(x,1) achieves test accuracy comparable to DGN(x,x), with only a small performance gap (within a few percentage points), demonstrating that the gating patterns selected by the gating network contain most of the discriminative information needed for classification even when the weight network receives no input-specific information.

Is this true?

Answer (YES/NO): YES